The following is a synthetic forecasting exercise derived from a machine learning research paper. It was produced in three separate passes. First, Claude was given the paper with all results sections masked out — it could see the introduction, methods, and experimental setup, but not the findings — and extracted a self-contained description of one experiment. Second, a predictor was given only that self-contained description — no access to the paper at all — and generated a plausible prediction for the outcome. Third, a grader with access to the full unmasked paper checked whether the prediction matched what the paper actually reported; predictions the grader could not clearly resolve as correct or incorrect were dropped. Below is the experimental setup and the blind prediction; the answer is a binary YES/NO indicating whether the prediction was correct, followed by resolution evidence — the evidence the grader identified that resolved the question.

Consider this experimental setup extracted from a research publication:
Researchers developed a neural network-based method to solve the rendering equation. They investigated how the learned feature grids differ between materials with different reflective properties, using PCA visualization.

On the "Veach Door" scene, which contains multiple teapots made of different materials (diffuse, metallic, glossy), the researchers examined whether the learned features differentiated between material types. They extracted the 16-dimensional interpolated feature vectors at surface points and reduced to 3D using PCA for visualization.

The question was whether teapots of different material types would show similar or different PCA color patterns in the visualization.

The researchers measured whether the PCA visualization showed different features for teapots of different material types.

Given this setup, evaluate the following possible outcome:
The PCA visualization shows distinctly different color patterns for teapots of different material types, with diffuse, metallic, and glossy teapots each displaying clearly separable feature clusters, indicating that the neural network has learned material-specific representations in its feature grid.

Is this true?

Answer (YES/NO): YES